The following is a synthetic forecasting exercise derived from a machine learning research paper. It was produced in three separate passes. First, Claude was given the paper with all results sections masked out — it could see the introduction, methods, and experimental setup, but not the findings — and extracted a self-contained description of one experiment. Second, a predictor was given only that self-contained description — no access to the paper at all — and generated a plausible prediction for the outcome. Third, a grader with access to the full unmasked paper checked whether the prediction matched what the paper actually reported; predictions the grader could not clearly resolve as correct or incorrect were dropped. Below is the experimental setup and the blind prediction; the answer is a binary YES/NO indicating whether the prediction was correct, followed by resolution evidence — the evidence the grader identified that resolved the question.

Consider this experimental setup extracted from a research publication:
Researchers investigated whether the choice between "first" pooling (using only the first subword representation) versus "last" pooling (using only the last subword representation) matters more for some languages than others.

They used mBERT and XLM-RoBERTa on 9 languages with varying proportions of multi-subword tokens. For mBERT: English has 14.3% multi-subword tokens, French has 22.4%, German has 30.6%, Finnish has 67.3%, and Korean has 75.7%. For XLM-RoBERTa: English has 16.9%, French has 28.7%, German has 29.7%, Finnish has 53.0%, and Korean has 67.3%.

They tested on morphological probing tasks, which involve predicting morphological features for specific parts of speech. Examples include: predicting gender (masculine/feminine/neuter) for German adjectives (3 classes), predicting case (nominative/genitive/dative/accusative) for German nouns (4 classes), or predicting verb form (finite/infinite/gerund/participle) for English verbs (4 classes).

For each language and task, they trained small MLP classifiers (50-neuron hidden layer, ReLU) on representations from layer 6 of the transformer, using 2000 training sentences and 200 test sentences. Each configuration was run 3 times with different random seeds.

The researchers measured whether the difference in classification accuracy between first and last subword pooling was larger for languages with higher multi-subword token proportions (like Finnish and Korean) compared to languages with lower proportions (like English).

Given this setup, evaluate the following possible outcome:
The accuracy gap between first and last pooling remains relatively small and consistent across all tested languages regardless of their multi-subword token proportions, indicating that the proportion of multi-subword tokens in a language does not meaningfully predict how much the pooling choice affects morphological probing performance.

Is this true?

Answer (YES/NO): NO